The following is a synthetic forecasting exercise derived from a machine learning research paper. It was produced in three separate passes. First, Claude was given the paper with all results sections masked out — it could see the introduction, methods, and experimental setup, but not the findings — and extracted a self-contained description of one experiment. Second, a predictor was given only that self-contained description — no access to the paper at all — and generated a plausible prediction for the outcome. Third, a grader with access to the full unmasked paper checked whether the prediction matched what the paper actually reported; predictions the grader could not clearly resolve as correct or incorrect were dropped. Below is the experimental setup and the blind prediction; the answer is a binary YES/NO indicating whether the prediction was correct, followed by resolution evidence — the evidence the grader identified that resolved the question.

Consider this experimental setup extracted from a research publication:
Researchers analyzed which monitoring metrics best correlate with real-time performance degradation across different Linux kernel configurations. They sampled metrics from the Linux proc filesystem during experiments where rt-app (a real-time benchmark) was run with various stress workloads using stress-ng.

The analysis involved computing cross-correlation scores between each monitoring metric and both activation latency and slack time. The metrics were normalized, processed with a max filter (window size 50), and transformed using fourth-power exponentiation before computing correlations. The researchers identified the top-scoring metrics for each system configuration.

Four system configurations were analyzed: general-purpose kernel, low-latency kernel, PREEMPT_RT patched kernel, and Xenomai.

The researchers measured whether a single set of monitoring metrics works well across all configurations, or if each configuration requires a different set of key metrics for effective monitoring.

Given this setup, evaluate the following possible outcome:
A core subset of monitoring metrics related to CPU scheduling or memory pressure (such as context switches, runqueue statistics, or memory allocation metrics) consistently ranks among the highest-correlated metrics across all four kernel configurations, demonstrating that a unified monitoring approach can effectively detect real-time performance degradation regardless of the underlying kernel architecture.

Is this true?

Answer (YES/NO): NO